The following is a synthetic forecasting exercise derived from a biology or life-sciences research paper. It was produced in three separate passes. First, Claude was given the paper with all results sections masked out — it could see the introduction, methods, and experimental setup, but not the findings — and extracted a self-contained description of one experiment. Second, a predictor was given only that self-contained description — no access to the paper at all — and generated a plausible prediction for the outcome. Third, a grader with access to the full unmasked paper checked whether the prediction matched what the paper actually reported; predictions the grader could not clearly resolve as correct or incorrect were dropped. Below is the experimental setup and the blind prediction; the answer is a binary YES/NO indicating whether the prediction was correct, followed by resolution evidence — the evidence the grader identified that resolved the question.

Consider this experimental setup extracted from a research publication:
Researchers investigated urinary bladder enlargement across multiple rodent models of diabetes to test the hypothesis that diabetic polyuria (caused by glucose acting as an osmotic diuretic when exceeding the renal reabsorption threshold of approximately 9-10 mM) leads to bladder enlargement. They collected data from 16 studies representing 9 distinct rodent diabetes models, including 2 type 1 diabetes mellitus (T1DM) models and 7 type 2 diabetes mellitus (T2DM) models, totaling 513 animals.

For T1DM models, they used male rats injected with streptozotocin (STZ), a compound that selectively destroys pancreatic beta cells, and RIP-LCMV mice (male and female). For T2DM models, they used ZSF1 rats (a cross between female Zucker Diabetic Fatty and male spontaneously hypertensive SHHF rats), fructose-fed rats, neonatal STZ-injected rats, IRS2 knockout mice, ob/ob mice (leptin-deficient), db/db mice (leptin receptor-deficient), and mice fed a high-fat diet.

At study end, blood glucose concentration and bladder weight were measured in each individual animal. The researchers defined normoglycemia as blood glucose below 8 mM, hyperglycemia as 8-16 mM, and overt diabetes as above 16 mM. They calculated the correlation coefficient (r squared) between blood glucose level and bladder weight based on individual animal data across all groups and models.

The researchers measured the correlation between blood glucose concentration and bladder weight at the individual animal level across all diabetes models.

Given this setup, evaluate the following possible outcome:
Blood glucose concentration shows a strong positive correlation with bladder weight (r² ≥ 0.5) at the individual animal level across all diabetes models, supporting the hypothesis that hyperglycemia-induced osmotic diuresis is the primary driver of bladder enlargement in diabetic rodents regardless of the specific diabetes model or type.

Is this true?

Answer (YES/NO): NO